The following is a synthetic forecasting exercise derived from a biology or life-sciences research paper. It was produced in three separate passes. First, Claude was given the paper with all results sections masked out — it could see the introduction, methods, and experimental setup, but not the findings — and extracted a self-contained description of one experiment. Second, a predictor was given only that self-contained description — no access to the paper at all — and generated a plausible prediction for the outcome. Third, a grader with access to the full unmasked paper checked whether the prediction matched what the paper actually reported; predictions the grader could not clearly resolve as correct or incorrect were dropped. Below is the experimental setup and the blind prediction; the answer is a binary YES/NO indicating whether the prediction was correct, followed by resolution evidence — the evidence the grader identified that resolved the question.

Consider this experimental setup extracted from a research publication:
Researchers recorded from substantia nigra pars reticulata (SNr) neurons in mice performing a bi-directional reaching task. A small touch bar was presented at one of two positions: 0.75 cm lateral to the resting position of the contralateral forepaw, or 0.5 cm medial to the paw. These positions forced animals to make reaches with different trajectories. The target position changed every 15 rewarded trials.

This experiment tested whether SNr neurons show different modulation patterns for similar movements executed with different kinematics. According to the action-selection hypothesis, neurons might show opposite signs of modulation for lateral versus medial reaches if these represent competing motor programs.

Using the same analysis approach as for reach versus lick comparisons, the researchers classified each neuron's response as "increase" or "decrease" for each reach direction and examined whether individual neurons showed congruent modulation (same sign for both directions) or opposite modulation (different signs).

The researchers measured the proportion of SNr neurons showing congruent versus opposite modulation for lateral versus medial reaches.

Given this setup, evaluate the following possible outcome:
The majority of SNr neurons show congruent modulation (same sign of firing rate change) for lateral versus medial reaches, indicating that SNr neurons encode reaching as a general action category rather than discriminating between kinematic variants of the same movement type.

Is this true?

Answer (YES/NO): YES